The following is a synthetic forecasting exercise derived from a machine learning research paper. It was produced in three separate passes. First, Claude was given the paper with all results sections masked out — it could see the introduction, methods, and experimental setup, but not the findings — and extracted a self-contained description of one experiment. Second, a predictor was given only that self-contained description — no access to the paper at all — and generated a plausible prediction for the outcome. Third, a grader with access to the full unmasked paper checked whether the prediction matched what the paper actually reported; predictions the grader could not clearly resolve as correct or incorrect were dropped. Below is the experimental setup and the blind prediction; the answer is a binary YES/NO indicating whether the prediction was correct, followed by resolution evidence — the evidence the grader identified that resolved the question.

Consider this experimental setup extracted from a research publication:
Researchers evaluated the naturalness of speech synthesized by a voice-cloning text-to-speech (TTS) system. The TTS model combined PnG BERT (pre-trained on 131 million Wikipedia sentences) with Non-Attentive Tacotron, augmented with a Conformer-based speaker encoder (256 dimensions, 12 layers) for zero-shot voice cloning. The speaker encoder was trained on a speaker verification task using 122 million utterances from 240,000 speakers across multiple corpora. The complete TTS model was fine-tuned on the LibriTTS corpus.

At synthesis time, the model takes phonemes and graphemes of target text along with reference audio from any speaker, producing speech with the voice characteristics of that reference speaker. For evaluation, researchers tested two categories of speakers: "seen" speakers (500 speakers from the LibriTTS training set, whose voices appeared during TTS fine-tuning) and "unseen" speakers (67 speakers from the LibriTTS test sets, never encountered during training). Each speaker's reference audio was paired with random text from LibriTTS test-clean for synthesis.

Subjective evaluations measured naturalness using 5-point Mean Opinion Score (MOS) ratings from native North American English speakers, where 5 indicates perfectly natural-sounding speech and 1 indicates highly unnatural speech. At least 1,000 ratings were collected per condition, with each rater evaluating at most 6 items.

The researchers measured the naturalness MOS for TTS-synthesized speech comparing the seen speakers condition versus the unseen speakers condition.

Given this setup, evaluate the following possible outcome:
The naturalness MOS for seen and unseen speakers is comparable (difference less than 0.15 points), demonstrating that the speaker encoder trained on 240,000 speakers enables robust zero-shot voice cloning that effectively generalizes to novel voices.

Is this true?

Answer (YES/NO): YES